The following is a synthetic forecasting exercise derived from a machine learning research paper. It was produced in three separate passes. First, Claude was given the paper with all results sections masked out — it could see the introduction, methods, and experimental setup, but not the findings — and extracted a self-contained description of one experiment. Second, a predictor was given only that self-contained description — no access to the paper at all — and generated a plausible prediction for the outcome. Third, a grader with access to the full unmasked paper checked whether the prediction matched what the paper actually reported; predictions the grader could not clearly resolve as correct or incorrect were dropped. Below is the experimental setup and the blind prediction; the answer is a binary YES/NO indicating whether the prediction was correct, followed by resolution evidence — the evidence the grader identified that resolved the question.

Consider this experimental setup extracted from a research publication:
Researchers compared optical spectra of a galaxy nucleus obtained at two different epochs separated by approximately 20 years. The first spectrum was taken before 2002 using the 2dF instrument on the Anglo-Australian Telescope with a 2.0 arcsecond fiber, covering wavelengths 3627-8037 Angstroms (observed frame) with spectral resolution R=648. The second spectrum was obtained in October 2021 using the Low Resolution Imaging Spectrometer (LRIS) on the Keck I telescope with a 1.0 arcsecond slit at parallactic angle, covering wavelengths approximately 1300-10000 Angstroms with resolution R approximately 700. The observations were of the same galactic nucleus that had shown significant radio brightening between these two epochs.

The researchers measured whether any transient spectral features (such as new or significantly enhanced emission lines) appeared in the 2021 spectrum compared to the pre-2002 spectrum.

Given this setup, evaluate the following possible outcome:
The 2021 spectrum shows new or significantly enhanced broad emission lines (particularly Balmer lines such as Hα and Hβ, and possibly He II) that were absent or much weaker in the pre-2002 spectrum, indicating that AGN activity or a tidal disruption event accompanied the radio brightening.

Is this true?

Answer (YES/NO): NO